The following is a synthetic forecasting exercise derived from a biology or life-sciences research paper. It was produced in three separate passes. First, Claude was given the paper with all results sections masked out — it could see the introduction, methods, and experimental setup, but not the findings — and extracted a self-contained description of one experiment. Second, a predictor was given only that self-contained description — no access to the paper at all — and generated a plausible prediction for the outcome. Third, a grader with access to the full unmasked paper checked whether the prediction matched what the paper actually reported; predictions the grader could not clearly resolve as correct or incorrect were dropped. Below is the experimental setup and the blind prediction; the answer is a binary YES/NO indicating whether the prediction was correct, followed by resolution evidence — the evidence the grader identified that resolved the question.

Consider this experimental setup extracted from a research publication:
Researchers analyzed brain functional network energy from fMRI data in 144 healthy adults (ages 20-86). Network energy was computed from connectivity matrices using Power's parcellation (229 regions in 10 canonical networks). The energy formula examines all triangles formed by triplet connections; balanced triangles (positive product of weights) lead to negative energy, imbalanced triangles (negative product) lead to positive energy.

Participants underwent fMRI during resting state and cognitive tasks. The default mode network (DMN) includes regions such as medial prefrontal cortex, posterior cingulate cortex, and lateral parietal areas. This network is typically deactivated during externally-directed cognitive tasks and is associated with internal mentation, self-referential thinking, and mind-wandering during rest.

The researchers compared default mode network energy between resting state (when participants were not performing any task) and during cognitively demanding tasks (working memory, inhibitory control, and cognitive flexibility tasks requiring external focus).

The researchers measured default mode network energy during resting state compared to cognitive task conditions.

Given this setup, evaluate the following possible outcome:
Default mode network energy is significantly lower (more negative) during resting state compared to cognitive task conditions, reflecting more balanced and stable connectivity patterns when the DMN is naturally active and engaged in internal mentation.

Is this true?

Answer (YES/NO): YES